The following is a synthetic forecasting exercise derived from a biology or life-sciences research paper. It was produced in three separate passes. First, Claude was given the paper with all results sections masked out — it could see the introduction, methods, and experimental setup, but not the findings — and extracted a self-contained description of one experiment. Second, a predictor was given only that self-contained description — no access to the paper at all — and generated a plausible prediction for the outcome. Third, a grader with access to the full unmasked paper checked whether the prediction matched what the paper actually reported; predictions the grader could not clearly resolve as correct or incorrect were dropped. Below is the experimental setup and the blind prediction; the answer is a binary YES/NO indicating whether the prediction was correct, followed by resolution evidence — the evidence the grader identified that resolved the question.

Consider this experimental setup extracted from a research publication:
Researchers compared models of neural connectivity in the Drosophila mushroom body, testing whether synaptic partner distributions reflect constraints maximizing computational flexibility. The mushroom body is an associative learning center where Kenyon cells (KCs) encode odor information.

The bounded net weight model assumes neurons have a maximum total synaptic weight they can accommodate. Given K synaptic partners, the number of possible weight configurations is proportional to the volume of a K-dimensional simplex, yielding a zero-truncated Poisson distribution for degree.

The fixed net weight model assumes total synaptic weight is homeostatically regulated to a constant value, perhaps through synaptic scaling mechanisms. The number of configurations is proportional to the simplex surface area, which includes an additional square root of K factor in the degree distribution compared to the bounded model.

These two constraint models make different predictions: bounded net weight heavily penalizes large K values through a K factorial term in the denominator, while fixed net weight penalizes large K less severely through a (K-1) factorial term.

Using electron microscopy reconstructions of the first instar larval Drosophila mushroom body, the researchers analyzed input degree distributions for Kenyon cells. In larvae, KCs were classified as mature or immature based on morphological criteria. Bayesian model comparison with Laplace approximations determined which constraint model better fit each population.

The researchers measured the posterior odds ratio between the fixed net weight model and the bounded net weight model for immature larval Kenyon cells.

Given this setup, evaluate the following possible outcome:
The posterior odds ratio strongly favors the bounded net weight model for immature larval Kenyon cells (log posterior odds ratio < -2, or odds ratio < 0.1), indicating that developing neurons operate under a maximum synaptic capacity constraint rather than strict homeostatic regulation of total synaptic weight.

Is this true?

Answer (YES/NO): NO